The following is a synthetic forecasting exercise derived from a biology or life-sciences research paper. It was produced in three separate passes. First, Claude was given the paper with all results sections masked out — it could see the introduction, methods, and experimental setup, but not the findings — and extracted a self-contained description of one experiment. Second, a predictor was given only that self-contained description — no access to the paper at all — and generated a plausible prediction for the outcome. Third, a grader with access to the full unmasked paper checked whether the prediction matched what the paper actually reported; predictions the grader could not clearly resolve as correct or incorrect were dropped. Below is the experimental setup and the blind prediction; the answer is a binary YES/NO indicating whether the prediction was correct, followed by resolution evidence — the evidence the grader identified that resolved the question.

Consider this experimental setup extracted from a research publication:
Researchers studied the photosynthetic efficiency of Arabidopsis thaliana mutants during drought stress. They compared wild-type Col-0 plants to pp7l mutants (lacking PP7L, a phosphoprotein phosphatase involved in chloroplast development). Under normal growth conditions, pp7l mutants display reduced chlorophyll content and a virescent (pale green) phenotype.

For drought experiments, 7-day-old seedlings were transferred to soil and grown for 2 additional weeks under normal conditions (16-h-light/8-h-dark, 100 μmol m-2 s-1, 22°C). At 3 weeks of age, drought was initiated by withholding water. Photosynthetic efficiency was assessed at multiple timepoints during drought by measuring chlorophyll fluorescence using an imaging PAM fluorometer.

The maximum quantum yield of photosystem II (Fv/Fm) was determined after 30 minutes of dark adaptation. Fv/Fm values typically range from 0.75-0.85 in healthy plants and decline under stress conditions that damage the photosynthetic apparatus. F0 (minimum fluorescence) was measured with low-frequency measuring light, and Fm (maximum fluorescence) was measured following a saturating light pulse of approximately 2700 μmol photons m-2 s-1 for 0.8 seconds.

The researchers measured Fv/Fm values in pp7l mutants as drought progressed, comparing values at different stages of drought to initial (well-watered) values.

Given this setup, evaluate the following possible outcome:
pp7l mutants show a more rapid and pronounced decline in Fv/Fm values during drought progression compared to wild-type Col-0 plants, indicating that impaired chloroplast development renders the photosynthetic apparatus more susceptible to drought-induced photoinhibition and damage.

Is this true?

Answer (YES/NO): NO